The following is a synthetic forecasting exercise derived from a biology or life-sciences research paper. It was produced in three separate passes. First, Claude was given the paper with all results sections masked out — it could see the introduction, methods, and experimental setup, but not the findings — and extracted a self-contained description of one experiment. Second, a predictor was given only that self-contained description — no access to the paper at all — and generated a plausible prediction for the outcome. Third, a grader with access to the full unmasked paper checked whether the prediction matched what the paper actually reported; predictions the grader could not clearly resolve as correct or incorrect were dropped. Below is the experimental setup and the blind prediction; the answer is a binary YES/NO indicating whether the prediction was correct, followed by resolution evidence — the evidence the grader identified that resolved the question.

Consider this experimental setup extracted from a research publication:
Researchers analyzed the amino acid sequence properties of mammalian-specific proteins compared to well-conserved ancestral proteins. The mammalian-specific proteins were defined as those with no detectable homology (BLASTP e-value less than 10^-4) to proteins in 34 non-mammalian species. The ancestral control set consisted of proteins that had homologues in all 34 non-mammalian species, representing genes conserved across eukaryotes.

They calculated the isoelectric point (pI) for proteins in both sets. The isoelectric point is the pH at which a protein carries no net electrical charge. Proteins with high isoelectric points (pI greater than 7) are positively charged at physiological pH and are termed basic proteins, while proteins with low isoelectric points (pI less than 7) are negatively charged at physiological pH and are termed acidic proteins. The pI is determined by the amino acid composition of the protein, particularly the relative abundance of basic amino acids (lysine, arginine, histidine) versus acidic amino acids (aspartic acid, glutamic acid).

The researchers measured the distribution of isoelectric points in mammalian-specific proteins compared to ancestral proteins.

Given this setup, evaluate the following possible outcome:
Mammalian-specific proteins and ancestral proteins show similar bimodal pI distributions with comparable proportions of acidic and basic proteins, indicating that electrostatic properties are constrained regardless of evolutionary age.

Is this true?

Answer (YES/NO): NO